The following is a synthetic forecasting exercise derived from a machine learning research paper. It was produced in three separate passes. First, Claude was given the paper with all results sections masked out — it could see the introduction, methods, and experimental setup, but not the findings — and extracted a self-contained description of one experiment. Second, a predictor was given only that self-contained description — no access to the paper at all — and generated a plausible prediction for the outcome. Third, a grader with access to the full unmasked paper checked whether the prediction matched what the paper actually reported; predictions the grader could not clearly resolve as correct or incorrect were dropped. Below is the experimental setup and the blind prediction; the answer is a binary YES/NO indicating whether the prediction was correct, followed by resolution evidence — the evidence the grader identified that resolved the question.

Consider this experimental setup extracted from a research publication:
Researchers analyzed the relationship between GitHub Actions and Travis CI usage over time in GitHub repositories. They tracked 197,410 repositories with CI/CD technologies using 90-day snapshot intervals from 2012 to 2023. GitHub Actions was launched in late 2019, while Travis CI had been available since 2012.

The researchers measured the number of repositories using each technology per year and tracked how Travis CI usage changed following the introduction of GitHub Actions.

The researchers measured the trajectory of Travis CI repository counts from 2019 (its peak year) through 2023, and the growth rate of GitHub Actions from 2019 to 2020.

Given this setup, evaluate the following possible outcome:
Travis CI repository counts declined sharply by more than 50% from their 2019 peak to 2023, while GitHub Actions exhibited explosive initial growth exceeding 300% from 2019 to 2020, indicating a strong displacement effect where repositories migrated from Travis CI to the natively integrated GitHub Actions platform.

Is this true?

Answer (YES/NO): YES